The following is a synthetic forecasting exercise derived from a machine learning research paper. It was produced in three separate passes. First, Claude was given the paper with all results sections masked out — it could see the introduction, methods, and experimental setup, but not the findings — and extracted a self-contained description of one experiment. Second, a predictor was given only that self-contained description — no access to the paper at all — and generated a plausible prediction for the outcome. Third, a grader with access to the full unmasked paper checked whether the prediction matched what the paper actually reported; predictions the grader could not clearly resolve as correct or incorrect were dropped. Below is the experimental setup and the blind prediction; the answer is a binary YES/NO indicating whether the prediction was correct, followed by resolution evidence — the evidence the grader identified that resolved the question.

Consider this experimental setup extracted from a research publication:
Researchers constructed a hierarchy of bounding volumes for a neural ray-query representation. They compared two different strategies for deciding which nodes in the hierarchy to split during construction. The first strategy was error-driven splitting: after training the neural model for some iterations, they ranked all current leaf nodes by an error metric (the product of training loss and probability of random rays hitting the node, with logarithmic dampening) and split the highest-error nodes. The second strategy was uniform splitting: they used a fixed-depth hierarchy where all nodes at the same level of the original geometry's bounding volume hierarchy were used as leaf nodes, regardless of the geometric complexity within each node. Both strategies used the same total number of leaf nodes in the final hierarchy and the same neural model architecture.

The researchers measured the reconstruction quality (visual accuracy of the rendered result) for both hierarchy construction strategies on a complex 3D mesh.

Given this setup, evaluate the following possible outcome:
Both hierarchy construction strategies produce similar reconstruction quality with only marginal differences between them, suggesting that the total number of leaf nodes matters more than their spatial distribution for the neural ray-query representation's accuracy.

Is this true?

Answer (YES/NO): NO